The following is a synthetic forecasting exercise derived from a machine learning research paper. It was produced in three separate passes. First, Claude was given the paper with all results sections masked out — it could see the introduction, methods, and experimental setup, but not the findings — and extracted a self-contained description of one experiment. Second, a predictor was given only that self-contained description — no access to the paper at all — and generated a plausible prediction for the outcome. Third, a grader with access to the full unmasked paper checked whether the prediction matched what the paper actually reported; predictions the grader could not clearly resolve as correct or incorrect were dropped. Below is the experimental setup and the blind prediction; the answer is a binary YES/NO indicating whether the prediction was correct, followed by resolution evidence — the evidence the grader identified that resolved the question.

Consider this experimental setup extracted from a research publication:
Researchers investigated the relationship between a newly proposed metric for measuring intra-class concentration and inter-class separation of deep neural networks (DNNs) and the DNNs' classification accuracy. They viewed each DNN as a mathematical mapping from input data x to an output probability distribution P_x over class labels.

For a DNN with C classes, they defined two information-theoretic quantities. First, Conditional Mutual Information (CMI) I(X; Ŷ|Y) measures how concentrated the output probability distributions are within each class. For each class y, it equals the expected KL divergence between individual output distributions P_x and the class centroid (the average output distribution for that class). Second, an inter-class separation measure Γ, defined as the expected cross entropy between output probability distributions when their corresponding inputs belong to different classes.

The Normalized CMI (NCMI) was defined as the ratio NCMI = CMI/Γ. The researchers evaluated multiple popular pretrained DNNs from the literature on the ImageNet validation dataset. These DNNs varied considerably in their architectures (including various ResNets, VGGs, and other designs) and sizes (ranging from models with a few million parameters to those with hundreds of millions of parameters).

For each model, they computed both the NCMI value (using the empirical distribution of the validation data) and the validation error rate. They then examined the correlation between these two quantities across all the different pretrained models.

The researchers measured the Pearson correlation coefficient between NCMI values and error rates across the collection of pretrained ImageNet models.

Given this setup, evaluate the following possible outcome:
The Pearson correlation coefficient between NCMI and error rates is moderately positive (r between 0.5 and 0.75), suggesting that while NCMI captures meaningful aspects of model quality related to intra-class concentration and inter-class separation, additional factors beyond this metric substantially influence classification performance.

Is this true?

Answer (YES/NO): NO